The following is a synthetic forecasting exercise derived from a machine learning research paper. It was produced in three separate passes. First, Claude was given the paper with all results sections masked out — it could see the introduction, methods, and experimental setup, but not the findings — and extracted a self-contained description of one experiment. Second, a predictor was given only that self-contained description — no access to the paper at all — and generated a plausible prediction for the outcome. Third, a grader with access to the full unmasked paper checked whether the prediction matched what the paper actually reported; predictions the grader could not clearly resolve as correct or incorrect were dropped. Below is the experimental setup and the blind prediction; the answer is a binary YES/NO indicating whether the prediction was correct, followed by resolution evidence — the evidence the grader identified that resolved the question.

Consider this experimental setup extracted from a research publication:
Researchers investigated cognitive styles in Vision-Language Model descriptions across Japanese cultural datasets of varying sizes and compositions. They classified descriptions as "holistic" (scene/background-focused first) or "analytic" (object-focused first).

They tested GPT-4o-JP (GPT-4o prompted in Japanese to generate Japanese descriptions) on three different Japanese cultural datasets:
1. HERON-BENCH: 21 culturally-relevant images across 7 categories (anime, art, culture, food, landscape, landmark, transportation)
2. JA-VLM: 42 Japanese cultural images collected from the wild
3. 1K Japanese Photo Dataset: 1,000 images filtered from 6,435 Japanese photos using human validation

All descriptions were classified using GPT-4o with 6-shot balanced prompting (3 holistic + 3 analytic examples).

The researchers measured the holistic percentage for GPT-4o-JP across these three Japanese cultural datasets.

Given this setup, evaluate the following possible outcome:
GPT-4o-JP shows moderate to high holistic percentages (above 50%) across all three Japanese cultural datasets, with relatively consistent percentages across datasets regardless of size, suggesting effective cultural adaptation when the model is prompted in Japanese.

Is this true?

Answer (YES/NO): NO